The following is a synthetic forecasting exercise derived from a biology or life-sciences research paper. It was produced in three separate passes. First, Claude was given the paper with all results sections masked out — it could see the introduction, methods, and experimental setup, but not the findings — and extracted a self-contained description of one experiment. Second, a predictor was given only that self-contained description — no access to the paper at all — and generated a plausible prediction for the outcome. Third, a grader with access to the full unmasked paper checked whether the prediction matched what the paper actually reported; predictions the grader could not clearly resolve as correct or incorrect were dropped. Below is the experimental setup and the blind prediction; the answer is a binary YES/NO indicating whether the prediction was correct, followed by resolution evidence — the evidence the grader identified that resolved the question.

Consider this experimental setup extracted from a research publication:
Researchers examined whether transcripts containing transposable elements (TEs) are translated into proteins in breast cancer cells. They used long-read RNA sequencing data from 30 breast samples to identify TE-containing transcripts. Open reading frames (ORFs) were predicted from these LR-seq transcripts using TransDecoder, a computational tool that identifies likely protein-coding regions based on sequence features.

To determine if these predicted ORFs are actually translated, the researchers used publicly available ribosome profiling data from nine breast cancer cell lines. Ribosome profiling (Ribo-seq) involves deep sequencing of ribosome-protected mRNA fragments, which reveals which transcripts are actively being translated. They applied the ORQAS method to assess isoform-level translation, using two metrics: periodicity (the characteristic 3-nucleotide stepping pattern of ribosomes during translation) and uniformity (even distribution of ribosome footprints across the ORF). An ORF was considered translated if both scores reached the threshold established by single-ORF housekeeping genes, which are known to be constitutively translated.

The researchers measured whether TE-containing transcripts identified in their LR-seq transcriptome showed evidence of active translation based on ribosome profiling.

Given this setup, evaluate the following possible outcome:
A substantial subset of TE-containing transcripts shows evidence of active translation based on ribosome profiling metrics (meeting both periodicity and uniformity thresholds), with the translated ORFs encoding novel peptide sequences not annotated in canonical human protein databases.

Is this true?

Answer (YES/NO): NO